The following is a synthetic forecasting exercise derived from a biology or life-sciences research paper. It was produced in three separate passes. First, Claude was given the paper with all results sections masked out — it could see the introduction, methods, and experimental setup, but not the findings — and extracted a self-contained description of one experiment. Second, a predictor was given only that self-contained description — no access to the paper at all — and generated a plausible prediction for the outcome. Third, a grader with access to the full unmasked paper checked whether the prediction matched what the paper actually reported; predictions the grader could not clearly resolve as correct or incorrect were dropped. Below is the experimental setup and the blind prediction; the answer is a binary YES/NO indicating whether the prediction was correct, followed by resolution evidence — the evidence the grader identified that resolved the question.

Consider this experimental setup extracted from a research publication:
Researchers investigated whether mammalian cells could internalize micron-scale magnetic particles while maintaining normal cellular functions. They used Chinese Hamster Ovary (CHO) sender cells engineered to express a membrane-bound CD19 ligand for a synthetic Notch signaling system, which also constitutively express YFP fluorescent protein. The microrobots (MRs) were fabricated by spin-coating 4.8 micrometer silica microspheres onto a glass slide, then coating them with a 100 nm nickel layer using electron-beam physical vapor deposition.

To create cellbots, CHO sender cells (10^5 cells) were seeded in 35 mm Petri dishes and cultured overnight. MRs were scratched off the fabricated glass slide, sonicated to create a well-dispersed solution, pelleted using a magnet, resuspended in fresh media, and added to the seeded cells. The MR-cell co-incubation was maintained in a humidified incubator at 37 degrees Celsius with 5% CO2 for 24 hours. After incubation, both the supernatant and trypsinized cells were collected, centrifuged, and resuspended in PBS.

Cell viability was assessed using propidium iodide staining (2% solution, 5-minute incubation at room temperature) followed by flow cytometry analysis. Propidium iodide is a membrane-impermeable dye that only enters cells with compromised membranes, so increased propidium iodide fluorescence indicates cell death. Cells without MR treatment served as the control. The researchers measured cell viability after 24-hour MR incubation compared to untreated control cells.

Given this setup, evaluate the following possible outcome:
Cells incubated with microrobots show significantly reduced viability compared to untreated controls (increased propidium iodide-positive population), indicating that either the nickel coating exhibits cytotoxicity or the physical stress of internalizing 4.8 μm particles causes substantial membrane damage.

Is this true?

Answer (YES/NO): NO